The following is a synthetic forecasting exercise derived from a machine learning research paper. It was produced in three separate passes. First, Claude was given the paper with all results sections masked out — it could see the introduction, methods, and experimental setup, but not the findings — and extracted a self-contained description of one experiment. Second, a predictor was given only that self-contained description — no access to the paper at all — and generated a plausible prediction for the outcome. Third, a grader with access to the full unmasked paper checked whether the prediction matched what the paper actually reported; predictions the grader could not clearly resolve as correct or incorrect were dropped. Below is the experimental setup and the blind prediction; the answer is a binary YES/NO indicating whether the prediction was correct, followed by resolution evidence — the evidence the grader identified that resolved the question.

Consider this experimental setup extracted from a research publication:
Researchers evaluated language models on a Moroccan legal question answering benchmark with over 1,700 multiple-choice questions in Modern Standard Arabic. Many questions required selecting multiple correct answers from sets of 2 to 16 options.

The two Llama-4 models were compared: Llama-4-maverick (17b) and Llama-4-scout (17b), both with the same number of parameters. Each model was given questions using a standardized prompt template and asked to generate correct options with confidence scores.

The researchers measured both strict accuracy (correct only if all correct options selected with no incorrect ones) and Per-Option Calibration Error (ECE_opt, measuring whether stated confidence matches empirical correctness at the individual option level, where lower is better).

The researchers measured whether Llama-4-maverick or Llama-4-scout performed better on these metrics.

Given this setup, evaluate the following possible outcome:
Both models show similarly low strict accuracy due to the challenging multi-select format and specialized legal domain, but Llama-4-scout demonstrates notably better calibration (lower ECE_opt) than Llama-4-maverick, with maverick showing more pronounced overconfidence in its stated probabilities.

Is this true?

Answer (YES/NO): NO